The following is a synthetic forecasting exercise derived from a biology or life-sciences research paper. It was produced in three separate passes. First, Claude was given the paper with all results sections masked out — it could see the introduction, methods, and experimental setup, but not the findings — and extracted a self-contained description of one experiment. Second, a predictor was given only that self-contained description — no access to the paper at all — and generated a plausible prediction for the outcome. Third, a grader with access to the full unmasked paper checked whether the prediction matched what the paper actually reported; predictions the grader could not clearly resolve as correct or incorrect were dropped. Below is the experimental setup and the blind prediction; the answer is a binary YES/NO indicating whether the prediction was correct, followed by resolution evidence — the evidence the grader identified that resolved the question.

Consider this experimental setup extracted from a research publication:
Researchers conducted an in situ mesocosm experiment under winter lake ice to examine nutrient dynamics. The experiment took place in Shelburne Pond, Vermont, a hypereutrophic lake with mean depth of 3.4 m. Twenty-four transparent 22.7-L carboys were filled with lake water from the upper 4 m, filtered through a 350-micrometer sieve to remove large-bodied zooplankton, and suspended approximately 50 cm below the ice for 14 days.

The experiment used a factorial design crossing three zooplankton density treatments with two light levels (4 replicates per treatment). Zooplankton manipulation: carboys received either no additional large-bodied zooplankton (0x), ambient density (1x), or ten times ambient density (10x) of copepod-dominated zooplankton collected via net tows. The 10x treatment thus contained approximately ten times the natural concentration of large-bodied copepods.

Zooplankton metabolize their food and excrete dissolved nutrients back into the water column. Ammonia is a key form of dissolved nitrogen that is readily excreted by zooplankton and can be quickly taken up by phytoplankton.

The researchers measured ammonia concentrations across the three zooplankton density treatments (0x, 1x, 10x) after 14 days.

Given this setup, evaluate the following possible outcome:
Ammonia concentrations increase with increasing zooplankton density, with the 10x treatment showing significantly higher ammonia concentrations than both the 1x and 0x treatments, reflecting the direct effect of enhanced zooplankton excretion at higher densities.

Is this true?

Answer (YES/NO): YES